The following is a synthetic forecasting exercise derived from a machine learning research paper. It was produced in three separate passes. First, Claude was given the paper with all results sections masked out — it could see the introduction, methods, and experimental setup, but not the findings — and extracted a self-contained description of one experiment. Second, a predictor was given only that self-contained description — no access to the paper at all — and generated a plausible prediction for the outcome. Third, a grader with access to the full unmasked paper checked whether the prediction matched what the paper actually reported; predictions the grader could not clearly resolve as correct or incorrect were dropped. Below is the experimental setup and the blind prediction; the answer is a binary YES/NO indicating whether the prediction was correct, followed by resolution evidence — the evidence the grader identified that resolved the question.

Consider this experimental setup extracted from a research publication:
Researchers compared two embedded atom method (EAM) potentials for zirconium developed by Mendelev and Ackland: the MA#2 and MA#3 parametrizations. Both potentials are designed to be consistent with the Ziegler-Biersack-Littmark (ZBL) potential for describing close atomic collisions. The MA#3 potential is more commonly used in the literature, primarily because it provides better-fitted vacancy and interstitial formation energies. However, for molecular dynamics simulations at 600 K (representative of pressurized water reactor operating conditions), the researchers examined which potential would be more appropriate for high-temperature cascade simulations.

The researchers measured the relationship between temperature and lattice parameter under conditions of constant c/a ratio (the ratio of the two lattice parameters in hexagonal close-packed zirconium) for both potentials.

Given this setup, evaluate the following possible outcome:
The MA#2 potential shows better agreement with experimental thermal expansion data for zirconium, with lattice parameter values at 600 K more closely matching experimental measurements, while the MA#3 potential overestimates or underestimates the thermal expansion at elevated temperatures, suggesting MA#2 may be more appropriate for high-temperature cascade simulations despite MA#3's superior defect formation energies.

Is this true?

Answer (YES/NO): NO